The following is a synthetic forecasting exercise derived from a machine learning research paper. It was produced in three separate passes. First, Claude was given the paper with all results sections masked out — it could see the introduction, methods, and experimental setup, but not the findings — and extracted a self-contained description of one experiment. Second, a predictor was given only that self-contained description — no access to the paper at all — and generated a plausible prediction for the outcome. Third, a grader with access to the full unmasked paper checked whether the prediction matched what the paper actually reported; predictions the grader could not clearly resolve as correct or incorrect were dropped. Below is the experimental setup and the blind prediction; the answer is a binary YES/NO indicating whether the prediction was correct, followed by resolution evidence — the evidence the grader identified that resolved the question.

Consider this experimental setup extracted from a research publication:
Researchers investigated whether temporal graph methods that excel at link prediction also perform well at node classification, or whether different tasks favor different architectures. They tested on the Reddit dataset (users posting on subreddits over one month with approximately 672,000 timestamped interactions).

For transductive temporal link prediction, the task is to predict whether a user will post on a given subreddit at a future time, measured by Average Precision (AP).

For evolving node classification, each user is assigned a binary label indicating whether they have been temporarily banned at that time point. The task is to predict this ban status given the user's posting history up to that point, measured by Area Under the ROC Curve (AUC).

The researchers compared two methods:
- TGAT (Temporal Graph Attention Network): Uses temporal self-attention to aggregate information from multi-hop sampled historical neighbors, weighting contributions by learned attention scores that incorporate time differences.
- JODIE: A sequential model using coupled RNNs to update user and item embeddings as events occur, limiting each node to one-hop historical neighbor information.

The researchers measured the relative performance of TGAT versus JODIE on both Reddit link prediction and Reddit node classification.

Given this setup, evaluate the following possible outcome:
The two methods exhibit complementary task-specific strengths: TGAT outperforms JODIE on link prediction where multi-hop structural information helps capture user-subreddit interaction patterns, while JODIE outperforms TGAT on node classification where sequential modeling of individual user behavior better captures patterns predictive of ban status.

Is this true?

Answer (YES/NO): NO